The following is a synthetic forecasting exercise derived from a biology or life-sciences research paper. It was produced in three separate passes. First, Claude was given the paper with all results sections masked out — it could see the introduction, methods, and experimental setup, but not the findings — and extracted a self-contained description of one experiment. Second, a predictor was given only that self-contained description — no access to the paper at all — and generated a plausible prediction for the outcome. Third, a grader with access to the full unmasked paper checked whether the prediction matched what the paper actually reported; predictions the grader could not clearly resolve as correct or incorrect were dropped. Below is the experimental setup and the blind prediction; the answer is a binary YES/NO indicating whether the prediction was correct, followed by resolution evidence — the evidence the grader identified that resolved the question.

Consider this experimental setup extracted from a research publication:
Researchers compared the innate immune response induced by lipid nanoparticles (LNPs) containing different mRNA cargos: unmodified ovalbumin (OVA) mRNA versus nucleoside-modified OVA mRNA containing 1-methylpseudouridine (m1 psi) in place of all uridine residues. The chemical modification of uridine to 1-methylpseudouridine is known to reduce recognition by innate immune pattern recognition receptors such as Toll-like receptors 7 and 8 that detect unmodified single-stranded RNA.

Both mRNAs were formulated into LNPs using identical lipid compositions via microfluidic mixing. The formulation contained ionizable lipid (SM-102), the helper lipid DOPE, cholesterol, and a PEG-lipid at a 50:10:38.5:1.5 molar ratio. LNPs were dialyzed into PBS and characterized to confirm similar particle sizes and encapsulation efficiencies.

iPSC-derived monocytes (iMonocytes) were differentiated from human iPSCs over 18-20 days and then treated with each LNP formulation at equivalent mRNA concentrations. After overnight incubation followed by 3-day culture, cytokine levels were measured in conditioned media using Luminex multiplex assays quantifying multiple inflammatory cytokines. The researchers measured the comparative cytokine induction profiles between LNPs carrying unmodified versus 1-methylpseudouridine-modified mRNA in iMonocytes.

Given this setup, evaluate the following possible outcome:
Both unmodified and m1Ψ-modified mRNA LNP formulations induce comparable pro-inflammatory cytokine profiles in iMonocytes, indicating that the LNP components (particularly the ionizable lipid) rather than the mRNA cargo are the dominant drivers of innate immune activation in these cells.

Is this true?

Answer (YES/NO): NO